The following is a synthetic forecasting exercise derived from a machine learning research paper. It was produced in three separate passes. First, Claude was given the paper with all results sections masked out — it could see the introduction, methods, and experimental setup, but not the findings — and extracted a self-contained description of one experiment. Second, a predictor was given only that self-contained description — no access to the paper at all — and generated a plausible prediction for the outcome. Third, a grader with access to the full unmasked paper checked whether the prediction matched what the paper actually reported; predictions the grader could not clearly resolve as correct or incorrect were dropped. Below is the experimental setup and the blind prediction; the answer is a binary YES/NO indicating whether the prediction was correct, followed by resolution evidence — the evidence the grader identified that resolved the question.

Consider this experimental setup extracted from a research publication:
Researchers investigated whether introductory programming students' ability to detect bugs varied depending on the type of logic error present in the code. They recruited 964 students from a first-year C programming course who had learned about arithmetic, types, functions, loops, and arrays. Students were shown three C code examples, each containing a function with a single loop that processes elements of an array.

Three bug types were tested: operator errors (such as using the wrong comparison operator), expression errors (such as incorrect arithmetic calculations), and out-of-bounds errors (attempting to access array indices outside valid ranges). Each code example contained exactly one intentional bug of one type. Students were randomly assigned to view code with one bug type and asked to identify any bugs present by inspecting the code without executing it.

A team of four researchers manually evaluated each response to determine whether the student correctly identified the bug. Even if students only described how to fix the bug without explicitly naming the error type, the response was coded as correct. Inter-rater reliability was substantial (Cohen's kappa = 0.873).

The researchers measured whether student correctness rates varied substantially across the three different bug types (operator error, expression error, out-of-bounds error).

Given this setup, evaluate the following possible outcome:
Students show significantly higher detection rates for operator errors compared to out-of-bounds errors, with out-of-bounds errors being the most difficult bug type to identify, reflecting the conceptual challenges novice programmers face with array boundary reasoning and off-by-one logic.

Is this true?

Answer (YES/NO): NO